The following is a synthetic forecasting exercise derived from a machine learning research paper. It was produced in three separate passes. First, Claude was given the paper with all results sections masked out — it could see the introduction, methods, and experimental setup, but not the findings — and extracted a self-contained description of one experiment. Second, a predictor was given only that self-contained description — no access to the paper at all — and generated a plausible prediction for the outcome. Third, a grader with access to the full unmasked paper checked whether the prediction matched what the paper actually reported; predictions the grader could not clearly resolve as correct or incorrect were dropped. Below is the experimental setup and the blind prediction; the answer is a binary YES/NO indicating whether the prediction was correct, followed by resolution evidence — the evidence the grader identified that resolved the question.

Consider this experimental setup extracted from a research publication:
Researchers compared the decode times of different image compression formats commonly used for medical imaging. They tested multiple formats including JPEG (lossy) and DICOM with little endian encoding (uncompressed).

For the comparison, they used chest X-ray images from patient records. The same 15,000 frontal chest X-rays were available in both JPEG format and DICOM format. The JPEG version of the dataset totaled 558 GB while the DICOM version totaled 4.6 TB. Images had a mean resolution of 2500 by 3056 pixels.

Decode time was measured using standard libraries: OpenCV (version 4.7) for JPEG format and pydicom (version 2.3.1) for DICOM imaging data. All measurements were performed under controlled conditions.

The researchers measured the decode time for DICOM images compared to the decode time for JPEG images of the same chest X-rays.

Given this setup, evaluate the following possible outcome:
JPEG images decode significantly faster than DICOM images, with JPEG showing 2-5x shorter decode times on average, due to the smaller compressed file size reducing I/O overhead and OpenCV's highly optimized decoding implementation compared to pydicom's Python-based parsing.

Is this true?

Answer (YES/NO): YES